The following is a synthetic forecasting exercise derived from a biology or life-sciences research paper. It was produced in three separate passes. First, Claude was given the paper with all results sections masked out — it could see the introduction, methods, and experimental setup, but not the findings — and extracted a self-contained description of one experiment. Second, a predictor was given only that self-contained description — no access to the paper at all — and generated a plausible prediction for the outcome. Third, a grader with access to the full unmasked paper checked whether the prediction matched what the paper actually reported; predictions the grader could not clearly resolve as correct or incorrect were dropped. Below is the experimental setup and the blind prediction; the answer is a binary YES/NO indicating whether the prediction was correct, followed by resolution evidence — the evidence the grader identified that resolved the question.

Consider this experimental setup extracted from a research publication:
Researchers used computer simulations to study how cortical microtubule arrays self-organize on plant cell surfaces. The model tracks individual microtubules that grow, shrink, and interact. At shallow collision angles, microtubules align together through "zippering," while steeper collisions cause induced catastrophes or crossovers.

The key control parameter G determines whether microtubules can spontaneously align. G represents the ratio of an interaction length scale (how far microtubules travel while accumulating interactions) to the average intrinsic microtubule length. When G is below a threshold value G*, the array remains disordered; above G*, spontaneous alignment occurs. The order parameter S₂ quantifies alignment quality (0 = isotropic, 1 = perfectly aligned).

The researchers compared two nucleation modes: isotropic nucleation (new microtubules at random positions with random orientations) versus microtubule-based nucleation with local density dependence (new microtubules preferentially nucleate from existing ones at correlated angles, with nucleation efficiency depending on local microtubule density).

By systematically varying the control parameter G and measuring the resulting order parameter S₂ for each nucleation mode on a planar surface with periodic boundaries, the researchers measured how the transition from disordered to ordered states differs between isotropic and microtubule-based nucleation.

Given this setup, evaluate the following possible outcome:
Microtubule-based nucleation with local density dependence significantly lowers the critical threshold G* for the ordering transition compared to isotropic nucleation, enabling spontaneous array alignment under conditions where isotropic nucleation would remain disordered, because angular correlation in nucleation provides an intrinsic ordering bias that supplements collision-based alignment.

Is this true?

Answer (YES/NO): YES